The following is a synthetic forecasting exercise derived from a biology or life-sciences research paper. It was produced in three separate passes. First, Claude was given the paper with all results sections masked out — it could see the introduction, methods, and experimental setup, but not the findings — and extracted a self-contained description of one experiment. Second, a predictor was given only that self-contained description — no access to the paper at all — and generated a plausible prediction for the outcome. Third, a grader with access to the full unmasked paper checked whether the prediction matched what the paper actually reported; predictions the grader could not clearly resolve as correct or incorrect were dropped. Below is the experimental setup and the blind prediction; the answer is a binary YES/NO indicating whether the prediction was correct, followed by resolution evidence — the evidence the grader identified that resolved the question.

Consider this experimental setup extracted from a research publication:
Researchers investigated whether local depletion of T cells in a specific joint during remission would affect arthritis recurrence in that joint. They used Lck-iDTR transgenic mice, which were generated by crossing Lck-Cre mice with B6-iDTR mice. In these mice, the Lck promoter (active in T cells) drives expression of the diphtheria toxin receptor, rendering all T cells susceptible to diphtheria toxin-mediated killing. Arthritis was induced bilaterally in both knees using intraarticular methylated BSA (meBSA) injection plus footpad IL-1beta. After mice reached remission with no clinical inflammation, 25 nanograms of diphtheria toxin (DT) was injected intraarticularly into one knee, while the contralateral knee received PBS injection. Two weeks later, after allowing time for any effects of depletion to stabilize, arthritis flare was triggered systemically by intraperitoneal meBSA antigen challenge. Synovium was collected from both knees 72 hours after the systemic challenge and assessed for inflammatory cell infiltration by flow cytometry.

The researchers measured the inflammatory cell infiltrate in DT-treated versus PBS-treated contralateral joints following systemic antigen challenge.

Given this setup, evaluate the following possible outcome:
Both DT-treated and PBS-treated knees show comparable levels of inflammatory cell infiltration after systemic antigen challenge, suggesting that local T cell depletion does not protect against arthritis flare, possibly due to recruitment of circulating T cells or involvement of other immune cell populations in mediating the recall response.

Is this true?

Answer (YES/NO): NO